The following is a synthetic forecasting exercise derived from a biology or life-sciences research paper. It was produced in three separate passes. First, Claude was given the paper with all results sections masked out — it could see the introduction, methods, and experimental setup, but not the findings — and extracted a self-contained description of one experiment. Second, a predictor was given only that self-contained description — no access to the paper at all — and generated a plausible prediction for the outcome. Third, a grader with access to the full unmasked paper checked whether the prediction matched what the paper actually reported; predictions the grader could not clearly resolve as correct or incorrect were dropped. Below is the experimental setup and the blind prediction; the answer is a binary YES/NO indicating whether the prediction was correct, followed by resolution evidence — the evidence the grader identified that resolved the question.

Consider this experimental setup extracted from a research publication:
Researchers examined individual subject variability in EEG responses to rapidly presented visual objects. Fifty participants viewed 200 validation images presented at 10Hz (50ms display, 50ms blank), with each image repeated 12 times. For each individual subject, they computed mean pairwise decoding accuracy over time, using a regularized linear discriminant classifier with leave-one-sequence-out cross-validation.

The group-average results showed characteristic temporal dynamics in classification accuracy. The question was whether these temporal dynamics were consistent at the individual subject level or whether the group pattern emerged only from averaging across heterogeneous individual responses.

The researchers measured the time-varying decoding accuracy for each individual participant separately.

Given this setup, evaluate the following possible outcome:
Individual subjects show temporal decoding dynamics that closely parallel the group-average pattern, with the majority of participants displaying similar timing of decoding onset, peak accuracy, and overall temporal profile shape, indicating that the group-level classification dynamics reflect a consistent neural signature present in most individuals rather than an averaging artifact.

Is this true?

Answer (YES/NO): YES